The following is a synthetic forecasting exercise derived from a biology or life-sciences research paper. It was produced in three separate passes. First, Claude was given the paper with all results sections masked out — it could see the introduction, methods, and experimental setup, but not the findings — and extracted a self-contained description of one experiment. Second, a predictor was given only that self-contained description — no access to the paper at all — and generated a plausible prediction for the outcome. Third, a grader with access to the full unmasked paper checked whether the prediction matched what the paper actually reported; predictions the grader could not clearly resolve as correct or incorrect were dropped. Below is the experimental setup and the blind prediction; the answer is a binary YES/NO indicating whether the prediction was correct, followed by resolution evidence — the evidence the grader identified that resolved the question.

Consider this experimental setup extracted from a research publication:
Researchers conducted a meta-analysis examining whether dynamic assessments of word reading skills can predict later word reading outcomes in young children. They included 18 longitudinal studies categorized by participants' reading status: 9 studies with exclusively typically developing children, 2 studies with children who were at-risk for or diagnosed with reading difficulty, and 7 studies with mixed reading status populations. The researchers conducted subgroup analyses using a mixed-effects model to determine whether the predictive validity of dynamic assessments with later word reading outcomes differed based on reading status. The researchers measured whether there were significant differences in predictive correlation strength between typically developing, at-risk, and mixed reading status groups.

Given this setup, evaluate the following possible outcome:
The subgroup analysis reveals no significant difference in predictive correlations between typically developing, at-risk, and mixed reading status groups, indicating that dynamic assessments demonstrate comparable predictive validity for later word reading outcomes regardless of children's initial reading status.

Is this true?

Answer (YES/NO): YES